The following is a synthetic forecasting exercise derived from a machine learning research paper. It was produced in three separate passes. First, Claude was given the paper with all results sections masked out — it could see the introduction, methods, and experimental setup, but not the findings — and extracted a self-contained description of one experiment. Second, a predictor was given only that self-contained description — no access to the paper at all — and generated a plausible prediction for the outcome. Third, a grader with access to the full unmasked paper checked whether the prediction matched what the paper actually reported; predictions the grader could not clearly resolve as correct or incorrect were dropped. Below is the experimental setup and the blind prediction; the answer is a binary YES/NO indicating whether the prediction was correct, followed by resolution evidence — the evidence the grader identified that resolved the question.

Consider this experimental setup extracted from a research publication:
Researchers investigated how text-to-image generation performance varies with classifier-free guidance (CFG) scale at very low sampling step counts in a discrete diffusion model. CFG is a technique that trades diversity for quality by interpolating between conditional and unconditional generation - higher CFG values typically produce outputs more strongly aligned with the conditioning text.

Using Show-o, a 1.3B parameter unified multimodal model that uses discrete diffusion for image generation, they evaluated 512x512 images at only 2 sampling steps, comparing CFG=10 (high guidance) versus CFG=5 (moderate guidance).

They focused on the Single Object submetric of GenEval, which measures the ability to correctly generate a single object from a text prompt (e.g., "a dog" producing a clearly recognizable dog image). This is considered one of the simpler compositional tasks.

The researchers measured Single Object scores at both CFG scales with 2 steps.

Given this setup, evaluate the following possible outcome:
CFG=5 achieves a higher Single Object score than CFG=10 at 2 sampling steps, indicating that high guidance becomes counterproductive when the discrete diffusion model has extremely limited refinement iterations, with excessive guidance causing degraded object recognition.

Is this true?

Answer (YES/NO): YES